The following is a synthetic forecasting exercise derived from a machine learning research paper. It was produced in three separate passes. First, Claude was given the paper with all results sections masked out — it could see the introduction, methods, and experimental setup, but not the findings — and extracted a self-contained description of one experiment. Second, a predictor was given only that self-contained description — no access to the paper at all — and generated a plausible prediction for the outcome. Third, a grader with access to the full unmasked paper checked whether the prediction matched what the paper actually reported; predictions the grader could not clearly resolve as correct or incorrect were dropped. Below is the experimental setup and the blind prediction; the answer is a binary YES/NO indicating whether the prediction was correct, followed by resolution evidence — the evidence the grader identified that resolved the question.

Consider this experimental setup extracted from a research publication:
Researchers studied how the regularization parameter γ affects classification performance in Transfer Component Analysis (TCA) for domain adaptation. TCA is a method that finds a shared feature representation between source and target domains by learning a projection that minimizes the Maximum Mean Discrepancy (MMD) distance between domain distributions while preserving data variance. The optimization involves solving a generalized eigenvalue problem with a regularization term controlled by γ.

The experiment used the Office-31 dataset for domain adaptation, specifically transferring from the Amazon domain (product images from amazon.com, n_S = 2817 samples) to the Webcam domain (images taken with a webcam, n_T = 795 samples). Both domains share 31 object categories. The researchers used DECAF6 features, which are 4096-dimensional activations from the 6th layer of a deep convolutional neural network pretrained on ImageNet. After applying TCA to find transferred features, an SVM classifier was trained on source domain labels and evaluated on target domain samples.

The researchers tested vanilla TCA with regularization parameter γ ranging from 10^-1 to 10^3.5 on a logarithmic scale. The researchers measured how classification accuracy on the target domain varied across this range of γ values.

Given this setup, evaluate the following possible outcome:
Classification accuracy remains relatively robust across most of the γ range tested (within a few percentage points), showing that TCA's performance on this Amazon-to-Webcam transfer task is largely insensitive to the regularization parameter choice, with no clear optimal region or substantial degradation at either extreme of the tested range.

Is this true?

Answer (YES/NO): NO